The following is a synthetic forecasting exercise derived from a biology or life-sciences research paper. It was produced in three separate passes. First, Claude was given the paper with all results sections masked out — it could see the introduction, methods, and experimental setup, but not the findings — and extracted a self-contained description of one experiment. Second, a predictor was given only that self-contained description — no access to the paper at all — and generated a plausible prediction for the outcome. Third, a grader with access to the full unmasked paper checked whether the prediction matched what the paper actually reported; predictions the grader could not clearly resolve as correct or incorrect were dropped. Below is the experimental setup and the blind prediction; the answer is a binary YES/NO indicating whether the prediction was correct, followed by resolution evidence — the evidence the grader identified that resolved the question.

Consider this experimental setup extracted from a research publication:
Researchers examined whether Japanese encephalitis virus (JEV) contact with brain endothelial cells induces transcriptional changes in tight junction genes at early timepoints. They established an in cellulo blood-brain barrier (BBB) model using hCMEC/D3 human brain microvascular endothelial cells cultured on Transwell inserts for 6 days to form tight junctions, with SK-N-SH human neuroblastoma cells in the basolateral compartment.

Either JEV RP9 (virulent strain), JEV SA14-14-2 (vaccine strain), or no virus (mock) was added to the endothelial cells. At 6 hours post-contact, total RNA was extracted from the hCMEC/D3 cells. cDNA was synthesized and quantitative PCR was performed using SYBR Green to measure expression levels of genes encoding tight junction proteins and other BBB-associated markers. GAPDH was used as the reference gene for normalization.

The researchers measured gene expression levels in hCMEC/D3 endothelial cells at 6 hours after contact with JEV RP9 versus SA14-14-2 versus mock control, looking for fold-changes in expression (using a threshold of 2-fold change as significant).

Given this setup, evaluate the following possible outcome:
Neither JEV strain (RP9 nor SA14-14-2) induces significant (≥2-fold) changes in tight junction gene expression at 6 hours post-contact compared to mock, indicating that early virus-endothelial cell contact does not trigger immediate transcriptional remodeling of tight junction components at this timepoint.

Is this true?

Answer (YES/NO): YES